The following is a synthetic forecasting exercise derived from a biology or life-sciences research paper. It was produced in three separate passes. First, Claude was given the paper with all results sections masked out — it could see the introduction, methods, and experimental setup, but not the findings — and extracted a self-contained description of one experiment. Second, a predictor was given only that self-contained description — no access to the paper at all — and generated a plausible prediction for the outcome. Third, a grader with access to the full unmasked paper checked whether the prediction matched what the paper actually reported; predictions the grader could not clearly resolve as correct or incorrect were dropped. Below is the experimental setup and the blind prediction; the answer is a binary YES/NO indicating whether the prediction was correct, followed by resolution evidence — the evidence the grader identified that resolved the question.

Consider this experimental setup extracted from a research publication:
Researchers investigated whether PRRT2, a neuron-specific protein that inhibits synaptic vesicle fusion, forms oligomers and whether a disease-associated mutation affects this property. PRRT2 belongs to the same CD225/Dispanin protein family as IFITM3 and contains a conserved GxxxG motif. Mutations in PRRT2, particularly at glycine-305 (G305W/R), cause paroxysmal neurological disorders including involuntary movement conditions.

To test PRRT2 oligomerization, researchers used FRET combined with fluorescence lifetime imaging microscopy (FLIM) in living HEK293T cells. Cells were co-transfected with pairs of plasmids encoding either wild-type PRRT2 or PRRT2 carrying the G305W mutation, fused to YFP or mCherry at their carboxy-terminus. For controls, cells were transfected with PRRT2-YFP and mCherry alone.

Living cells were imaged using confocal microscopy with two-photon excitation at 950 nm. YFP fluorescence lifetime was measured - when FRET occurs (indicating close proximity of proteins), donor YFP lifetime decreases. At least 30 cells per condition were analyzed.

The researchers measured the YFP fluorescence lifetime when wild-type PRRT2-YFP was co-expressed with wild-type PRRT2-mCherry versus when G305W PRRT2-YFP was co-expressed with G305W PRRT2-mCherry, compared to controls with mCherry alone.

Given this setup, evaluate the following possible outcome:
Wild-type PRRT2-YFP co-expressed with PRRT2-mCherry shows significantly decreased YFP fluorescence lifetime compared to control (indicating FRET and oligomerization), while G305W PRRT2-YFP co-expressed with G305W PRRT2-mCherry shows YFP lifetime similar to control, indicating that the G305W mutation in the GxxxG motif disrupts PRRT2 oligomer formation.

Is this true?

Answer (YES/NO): YES